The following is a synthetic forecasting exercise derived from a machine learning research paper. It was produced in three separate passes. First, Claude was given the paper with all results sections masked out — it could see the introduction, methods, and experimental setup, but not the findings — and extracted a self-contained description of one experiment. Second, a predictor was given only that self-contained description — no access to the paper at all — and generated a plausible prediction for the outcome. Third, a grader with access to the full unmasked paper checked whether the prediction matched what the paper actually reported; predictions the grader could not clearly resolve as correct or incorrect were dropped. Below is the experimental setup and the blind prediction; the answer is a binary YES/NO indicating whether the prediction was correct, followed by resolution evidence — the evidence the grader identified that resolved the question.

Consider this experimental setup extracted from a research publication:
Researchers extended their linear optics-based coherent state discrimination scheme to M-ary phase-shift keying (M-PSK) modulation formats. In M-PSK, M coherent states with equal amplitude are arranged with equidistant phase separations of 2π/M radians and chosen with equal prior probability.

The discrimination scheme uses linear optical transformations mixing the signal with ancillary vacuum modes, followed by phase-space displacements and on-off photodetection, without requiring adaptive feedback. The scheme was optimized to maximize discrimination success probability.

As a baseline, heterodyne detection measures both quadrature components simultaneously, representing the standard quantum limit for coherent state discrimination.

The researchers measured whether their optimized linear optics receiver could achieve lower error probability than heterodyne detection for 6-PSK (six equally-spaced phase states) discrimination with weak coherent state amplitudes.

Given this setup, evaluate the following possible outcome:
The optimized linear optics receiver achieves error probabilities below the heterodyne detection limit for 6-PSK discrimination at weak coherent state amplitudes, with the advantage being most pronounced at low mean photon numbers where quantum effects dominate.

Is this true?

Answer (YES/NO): NO